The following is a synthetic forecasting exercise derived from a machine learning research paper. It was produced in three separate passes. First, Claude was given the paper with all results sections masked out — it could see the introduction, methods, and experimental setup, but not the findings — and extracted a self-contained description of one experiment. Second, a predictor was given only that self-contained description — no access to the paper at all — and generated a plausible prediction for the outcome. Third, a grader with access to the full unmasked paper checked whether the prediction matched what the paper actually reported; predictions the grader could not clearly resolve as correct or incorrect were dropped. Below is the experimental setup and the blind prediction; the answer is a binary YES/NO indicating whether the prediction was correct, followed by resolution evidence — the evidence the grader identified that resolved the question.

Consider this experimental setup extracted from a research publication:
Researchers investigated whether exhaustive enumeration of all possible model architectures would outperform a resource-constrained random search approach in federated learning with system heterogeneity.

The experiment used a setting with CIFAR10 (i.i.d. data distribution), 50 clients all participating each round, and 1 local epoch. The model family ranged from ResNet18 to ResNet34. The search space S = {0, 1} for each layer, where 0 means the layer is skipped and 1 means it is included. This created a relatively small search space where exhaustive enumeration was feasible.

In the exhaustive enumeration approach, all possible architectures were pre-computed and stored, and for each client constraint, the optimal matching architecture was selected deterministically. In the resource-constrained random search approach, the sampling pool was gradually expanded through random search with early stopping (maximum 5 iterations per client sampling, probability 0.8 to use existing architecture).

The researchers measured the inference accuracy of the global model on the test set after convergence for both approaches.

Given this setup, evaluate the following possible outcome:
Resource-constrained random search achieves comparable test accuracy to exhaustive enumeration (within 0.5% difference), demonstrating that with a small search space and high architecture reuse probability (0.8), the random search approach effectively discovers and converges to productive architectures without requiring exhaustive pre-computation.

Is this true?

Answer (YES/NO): NO